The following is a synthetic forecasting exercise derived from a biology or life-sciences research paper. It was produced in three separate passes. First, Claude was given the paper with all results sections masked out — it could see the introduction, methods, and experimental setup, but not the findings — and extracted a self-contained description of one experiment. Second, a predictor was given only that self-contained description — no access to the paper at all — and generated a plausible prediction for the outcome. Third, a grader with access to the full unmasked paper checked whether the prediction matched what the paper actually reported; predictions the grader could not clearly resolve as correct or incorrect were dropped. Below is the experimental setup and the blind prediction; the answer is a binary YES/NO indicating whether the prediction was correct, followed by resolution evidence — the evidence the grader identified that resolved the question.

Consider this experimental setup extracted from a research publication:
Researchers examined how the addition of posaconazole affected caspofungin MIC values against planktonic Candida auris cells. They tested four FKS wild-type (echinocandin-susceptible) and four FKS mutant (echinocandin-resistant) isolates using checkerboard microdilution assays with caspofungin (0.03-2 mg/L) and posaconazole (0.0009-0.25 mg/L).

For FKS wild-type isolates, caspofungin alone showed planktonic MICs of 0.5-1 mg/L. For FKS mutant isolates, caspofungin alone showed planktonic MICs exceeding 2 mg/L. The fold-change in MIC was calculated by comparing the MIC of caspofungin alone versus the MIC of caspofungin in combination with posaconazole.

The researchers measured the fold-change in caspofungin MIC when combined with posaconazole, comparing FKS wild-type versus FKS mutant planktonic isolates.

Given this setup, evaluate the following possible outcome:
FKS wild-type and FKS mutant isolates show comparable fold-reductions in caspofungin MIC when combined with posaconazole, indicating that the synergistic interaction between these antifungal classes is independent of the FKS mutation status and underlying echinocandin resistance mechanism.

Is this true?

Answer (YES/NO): NO